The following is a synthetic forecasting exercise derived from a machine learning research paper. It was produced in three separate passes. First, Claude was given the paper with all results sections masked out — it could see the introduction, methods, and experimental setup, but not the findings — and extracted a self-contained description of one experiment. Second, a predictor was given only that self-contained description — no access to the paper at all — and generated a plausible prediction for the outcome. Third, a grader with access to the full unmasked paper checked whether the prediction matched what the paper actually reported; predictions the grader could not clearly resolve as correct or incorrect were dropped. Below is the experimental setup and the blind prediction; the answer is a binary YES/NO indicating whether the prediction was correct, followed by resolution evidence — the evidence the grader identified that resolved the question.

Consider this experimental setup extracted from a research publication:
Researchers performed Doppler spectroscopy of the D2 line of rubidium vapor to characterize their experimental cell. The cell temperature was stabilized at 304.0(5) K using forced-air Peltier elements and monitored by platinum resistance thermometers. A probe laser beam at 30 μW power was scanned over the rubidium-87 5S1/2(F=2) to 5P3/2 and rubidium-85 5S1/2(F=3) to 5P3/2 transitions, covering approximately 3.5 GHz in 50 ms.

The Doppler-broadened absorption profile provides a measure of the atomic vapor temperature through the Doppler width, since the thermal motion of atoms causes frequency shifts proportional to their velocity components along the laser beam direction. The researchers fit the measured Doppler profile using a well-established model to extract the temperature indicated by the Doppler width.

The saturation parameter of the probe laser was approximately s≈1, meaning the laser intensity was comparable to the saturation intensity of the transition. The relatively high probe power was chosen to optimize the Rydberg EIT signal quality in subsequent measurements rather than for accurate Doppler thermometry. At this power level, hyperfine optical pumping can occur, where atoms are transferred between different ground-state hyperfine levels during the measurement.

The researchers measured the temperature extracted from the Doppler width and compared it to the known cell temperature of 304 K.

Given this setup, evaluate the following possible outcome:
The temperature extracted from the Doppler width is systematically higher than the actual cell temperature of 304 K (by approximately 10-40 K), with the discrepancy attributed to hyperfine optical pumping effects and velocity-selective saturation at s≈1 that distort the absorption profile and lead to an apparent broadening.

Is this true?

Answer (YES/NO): NO